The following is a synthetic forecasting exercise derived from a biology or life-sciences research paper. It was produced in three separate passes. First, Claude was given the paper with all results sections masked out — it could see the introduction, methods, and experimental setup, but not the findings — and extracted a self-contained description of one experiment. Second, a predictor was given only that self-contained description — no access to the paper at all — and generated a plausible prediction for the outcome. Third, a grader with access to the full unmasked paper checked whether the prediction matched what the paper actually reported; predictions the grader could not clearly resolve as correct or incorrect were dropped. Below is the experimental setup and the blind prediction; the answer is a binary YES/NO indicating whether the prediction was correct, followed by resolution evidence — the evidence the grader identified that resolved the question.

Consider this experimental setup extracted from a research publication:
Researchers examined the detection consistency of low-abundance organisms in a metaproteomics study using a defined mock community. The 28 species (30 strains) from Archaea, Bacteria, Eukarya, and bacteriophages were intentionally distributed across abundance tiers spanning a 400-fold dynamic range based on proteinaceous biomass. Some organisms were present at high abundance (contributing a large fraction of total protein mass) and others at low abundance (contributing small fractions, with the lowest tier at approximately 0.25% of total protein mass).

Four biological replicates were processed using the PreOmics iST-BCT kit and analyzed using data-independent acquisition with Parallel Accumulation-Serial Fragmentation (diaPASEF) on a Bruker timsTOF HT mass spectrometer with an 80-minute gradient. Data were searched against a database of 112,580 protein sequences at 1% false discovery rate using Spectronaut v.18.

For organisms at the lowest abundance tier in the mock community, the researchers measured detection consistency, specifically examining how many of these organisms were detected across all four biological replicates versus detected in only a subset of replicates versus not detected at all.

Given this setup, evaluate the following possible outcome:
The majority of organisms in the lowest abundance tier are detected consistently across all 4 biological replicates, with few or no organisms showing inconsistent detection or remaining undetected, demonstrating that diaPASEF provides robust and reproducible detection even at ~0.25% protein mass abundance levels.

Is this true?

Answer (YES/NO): YES